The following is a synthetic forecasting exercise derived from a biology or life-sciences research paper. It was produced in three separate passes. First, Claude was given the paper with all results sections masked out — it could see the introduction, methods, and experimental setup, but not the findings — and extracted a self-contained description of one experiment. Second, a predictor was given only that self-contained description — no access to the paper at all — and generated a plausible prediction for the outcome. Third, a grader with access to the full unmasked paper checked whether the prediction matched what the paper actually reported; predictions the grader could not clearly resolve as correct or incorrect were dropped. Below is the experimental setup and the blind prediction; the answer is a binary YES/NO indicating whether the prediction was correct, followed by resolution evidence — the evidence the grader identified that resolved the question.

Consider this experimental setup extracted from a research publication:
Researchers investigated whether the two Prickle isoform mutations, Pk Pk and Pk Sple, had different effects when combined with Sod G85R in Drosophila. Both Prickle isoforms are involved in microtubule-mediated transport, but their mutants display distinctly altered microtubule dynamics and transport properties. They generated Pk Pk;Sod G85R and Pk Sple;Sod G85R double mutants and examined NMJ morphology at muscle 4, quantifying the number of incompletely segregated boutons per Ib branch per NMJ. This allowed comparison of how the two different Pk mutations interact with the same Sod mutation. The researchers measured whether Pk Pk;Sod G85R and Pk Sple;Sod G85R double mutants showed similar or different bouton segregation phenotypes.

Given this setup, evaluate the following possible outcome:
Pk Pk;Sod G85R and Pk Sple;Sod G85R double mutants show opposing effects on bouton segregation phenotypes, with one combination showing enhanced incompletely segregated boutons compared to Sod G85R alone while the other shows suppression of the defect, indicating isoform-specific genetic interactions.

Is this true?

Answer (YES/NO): NO